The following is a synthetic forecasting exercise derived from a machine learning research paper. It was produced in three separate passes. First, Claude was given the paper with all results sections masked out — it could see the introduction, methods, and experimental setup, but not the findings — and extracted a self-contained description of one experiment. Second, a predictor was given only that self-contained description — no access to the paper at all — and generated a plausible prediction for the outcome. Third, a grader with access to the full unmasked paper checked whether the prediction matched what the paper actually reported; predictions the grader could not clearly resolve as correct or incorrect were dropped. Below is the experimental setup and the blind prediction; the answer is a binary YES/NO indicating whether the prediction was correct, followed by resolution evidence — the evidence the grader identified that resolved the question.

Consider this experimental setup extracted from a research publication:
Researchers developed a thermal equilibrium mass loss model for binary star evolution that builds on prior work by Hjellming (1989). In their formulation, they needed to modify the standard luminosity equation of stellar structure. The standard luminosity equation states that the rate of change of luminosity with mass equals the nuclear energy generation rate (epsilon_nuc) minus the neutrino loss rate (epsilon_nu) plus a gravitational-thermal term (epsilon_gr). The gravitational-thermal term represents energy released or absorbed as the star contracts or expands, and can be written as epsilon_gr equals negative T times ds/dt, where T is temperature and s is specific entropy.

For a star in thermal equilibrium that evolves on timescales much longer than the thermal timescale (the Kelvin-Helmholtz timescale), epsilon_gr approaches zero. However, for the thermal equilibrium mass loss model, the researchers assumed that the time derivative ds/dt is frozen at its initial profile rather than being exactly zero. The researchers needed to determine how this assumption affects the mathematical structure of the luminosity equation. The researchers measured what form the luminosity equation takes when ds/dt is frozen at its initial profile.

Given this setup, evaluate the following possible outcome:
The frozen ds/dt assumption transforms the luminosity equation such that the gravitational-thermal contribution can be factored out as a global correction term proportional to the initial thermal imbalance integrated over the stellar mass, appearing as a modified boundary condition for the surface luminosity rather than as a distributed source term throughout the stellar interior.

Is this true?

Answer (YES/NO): NO